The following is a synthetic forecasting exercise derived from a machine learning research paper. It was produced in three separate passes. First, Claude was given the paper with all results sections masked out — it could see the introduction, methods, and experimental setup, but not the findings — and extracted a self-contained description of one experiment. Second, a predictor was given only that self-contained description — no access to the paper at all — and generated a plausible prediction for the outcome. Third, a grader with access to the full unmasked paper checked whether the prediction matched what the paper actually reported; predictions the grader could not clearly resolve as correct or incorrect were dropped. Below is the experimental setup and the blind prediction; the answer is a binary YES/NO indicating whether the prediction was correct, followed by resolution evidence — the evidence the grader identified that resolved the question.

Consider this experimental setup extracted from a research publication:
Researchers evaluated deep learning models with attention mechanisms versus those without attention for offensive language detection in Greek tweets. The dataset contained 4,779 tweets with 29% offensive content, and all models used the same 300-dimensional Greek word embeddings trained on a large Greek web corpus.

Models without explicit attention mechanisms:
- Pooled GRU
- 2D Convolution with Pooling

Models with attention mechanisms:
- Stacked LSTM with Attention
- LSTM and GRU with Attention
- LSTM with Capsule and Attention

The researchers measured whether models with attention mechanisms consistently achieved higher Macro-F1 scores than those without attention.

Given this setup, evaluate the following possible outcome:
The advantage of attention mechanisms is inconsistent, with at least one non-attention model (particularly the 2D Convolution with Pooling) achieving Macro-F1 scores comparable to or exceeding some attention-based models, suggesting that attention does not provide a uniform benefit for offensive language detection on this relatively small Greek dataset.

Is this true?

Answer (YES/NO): YES